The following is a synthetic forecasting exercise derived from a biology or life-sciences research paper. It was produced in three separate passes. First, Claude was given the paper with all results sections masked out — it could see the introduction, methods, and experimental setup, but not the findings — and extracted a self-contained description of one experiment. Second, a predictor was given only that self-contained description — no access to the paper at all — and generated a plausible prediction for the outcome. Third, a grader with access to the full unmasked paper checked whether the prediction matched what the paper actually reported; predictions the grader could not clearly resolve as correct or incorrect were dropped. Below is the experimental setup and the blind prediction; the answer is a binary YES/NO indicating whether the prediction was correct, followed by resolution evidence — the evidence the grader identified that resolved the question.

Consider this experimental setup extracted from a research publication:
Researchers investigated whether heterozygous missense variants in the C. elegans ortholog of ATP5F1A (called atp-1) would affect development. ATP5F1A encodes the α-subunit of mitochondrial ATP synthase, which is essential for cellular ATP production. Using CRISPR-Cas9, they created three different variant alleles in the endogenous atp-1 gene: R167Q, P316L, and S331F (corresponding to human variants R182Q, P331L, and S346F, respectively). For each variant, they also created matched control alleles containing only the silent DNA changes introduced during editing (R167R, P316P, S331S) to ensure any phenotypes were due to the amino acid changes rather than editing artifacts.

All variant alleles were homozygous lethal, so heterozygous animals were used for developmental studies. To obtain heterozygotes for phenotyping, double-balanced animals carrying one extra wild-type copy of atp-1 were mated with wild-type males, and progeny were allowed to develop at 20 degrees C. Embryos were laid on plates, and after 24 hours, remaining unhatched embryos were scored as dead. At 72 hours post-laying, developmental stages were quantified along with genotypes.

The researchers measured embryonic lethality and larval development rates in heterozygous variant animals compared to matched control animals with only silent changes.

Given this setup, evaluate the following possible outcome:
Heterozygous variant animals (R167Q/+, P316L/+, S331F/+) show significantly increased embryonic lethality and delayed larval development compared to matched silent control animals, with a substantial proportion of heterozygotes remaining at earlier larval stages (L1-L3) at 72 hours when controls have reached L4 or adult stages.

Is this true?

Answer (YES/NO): YES